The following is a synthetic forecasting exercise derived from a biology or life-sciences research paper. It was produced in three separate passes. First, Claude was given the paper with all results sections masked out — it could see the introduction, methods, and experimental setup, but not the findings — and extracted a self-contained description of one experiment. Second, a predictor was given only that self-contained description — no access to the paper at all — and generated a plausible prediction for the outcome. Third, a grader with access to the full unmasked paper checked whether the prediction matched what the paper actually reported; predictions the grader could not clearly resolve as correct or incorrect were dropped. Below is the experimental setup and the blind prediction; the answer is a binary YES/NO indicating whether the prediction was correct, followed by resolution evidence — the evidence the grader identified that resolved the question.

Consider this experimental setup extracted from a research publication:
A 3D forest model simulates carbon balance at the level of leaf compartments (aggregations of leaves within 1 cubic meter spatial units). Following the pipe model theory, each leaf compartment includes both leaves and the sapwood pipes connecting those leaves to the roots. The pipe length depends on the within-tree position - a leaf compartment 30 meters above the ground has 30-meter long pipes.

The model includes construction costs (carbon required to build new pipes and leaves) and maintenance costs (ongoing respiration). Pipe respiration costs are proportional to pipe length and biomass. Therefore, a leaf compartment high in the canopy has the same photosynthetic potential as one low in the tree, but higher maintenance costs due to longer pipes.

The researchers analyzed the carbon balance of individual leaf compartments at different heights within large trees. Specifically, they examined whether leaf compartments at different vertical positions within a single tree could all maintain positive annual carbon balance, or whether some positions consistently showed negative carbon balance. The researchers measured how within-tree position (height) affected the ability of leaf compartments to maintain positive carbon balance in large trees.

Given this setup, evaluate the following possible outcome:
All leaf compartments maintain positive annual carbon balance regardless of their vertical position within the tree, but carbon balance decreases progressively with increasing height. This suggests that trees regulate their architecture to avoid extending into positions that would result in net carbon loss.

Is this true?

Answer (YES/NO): NO